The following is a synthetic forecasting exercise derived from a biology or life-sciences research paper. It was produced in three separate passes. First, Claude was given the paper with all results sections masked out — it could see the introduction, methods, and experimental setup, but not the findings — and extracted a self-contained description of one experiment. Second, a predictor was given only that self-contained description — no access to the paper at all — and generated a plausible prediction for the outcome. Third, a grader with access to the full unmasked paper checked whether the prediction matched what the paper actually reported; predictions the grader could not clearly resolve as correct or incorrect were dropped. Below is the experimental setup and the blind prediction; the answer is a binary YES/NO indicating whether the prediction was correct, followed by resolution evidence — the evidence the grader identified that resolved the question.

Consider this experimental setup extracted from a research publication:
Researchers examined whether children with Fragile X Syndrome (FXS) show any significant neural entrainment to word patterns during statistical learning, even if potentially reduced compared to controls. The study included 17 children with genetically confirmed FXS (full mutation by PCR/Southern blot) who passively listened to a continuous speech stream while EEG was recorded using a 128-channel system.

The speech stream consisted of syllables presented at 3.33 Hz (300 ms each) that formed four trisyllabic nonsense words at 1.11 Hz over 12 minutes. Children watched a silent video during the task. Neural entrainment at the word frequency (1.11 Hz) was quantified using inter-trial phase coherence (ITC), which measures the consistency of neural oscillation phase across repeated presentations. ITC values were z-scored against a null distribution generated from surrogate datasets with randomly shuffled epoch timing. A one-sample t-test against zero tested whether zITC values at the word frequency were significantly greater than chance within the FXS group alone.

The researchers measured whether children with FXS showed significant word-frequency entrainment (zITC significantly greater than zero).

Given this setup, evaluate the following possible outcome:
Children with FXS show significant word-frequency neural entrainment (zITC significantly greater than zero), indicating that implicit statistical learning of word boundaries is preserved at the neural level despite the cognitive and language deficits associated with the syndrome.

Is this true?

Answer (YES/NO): NO